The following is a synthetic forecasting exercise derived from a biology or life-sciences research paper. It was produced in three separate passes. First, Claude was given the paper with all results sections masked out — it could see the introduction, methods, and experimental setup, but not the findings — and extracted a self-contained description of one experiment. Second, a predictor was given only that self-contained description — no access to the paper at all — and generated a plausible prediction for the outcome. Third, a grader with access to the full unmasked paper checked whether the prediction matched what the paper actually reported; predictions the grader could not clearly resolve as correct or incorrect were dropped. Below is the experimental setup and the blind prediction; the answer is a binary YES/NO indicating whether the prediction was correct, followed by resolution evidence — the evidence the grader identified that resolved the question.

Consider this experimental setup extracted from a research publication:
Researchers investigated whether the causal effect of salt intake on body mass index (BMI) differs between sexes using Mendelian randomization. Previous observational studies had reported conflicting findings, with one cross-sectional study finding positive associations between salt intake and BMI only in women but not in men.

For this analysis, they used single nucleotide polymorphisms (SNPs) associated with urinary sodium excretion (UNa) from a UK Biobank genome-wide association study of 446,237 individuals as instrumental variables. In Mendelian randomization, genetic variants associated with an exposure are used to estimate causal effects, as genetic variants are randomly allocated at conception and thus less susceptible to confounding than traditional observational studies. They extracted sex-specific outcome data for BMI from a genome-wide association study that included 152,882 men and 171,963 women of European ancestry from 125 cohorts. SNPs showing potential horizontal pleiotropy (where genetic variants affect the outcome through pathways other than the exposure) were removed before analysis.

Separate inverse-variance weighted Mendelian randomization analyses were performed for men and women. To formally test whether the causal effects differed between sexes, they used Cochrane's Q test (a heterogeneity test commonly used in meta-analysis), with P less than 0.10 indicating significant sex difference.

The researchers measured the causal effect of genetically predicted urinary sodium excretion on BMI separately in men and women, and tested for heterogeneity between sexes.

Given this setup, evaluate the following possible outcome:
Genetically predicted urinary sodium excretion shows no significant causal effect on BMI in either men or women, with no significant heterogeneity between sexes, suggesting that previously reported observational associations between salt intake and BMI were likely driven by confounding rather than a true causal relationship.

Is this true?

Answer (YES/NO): NO